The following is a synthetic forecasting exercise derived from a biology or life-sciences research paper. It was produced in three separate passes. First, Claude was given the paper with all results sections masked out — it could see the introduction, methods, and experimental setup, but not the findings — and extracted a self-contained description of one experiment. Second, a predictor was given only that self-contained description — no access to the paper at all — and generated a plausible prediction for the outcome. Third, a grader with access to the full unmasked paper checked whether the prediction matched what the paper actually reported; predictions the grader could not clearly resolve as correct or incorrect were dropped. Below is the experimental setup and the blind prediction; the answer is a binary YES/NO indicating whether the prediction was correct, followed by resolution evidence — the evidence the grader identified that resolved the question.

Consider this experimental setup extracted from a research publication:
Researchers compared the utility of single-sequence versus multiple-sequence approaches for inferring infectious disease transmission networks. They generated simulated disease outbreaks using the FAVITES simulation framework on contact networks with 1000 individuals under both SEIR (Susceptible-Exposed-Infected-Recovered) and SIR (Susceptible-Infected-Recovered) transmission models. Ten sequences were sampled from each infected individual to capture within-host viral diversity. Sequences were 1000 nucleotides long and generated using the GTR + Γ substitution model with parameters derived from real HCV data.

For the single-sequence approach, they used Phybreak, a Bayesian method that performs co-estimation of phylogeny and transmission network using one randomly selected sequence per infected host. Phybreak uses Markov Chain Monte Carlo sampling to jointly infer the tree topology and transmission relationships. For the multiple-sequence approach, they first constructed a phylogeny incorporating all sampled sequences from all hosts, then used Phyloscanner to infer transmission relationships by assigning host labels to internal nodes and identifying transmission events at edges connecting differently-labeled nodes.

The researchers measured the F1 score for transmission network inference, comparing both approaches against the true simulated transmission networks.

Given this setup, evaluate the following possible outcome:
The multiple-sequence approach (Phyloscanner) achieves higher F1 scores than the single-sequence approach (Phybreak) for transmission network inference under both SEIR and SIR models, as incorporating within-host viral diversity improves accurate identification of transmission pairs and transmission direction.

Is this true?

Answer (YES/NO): NO